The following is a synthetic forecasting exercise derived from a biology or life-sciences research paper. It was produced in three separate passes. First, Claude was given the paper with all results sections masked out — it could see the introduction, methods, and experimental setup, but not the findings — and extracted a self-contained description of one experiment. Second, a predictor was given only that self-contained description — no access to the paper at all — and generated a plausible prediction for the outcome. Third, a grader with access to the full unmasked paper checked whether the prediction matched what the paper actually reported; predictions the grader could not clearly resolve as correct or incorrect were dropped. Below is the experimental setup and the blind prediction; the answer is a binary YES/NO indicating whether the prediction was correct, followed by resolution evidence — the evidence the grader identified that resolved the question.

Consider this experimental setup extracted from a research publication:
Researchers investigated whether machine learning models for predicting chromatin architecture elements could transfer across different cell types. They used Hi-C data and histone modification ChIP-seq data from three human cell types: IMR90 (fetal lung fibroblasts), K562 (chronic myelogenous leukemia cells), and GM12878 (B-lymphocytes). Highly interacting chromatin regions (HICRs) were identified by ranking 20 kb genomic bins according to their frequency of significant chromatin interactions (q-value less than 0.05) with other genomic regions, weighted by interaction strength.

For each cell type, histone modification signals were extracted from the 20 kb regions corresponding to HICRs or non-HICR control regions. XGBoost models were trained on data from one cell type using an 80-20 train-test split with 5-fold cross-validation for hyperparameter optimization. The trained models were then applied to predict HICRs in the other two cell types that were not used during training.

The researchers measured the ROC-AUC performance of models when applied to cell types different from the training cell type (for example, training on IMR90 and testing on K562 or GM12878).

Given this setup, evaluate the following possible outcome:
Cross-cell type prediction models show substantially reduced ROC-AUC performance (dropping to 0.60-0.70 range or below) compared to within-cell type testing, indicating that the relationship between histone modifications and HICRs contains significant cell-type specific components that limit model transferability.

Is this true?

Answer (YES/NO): NO